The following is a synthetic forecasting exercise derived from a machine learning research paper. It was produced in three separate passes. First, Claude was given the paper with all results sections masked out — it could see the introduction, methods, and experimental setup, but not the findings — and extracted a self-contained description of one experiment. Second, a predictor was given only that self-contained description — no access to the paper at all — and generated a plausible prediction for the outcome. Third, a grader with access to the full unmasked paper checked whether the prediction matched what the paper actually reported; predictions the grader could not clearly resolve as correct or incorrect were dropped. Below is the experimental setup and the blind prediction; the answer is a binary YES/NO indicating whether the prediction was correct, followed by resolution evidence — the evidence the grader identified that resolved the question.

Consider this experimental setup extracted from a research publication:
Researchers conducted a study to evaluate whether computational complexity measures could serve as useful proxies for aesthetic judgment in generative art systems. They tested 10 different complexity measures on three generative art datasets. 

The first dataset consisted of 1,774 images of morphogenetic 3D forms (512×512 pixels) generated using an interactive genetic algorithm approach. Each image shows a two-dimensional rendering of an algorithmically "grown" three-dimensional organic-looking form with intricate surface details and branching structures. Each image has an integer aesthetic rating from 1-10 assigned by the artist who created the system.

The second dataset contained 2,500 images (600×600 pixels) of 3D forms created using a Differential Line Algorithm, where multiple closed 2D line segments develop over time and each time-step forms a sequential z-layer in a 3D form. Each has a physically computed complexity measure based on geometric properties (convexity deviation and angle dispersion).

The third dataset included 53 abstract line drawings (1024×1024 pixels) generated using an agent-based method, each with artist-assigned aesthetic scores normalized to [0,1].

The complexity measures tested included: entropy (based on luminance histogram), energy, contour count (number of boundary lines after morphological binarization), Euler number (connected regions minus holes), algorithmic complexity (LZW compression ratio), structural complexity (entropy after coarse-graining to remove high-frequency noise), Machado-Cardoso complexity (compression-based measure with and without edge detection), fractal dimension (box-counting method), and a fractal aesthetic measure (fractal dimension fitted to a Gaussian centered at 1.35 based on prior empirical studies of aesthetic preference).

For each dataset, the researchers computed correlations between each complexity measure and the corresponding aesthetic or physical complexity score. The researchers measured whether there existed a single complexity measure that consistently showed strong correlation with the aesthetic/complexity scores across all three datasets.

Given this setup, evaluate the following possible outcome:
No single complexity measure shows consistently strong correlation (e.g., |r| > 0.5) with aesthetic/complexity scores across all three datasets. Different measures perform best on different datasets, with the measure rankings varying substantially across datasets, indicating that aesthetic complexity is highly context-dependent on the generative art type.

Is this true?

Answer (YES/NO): YES